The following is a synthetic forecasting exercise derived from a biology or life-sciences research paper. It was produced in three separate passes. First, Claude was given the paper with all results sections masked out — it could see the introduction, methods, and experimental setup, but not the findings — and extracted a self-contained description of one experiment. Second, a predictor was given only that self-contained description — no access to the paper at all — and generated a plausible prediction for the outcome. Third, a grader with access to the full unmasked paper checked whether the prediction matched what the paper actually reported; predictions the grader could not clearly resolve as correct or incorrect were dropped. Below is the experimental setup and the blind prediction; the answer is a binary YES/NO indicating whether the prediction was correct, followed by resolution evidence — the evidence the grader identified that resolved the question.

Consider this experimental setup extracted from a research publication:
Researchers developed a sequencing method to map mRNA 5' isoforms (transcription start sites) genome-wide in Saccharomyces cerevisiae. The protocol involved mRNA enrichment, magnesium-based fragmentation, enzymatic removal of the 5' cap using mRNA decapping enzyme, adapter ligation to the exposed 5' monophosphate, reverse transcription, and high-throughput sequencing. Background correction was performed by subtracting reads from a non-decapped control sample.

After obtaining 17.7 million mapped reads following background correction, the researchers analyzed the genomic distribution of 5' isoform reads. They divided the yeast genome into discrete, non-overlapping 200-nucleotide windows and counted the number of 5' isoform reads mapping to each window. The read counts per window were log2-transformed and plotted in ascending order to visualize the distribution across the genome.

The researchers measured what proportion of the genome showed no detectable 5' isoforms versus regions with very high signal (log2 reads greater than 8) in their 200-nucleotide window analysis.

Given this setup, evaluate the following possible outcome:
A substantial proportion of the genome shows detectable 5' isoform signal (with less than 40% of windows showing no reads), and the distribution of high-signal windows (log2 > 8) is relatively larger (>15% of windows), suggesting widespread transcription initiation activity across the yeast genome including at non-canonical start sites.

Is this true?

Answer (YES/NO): YES